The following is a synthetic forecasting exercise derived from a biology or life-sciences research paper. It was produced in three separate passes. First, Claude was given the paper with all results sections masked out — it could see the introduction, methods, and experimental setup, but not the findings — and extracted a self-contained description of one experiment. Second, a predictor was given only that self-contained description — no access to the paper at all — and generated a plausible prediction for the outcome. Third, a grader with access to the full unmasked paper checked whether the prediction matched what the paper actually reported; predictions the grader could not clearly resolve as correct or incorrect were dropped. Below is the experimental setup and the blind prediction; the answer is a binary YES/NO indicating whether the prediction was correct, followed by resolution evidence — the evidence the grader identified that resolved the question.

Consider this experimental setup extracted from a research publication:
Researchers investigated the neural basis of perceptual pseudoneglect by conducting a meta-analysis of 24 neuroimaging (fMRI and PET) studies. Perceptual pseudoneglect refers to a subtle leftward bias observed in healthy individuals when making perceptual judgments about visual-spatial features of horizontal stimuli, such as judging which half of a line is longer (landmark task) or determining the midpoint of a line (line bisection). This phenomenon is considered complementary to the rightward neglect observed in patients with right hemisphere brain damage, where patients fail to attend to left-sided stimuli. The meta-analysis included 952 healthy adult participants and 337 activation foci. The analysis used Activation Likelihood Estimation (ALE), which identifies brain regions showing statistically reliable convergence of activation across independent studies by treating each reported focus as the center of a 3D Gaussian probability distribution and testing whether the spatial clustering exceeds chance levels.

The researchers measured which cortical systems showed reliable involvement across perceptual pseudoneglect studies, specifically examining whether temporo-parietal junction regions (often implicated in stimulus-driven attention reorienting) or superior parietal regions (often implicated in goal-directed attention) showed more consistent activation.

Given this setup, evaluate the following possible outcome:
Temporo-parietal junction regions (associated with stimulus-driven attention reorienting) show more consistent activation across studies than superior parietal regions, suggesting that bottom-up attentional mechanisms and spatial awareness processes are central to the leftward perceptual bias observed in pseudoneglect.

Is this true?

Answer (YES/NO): NO